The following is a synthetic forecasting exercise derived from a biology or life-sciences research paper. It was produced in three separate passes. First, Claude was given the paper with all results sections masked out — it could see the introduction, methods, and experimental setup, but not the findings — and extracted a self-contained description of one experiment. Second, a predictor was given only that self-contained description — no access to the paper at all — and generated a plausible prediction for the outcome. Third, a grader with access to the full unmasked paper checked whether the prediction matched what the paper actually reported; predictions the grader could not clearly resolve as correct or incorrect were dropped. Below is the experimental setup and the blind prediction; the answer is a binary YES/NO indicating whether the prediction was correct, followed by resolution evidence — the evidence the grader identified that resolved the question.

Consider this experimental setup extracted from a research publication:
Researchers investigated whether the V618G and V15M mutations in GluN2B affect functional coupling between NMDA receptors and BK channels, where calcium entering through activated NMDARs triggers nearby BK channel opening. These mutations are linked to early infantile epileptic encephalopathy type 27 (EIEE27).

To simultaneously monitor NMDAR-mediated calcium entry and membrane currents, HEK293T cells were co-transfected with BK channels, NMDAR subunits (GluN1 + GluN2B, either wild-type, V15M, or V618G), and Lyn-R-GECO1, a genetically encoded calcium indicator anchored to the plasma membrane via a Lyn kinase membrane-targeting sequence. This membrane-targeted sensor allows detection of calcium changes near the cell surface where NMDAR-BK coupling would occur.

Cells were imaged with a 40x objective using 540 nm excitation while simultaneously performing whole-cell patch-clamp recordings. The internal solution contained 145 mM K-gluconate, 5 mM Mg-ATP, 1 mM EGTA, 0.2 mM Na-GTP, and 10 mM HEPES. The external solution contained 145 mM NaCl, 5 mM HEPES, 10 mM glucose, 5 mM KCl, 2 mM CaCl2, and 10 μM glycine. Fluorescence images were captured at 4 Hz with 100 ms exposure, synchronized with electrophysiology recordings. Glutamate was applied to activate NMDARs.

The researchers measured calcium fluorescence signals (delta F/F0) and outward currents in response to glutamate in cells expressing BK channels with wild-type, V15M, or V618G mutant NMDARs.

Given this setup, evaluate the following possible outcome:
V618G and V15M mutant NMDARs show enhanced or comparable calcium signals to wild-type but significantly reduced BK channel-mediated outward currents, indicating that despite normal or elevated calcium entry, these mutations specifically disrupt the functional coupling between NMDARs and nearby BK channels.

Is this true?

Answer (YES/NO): NO